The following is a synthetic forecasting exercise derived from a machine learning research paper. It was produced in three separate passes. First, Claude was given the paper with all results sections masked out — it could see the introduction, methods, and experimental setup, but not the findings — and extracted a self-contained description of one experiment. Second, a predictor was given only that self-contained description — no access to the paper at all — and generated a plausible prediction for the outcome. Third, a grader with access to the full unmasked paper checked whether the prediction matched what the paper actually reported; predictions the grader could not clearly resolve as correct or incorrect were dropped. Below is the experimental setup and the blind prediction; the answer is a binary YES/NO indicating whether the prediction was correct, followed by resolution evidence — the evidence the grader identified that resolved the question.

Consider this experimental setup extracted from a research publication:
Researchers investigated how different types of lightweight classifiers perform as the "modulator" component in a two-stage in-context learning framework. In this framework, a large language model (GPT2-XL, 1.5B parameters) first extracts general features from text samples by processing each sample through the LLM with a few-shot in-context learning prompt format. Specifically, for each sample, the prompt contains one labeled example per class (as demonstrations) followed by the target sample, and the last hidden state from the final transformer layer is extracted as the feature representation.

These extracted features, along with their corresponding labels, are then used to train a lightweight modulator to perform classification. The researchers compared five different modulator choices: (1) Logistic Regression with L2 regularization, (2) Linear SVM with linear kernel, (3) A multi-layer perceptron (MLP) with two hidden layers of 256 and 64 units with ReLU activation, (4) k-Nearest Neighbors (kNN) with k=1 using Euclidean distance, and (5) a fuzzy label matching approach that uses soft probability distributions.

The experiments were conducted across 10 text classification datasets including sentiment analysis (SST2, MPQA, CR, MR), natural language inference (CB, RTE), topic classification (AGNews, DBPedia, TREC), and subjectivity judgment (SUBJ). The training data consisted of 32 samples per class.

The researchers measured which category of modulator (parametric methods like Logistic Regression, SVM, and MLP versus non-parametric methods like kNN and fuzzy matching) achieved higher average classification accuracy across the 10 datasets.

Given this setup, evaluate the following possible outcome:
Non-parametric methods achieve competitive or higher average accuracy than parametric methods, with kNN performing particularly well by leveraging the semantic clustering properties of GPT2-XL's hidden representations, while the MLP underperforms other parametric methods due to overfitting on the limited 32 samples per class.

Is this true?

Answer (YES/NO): NO